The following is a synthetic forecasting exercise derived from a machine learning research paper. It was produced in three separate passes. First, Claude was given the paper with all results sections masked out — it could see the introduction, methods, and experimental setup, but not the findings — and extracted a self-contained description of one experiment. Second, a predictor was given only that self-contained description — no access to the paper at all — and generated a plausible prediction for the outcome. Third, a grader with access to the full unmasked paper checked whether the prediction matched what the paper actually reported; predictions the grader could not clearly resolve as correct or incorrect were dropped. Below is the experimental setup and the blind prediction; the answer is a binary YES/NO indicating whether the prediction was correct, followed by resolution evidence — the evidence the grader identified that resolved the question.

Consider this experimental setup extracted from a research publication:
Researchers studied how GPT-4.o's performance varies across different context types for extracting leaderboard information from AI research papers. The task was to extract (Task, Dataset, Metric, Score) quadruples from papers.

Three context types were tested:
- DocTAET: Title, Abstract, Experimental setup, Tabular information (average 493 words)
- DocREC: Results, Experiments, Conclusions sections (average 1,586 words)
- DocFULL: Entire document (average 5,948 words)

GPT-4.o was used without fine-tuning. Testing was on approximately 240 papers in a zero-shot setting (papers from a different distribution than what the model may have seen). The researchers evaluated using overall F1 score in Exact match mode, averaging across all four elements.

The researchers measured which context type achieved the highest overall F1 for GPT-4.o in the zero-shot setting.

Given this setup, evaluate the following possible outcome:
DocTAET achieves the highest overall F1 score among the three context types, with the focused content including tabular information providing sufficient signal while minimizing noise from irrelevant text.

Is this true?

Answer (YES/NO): NO